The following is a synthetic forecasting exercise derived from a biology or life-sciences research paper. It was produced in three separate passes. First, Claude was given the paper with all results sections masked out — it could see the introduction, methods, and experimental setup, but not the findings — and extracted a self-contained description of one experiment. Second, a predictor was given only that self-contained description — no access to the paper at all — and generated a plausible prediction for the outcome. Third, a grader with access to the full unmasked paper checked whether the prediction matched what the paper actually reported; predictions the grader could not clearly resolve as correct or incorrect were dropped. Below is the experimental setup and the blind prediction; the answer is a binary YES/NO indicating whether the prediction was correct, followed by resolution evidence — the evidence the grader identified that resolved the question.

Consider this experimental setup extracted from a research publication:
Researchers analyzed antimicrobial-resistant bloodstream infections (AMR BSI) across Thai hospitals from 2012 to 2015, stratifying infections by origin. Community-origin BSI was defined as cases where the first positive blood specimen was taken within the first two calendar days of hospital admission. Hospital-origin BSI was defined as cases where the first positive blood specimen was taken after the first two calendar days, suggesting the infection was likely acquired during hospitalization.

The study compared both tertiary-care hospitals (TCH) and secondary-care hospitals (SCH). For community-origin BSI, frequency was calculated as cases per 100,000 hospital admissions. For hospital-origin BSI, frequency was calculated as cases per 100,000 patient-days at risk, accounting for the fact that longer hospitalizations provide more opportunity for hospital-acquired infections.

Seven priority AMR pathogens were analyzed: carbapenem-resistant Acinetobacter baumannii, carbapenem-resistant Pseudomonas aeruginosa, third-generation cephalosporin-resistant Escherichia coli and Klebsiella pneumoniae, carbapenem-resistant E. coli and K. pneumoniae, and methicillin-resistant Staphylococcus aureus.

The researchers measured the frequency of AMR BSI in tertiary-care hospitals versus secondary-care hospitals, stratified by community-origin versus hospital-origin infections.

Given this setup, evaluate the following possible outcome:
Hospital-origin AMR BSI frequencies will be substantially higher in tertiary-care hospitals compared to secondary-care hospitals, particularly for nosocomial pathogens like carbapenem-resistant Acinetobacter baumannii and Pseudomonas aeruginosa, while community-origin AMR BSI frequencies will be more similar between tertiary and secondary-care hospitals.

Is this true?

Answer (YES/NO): NO